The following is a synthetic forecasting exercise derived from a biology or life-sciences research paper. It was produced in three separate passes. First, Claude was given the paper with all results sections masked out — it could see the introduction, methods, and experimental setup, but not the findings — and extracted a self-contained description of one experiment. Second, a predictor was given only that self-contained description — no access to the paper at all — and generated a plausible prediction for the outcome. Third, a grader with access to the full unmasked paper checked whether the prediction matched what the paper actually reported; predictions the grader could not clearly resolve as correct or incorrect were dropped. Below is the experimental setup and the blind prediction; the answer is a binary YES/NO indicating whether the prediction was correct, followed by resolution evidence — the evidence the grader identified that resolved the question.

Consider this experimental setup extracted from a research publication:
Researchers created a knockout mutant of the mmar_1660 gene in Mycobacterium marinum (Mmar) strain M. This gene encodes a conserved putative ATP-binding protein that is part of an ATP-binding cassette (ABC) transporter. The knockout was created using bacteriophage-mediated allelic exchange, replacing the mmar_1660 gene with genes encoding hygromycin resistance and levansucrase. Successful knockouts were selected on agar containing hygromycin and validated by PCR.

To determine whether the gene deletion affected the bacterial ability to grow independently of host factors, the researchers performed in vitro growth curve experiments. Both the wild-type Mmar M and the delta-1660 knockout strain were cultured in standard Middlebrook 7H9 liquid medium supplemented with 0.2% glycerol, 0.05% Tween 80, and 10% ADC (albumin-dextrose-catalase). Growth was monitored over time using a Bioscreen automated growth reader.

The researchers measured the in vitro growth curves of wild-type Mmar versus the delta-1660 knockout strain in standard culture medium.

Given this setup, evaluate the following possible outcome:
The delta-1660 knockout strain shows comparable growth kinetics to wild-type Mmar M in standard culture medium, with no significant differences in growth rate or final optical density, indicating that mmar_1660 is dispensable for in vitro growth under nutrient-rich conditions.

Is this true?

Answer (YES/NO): YES